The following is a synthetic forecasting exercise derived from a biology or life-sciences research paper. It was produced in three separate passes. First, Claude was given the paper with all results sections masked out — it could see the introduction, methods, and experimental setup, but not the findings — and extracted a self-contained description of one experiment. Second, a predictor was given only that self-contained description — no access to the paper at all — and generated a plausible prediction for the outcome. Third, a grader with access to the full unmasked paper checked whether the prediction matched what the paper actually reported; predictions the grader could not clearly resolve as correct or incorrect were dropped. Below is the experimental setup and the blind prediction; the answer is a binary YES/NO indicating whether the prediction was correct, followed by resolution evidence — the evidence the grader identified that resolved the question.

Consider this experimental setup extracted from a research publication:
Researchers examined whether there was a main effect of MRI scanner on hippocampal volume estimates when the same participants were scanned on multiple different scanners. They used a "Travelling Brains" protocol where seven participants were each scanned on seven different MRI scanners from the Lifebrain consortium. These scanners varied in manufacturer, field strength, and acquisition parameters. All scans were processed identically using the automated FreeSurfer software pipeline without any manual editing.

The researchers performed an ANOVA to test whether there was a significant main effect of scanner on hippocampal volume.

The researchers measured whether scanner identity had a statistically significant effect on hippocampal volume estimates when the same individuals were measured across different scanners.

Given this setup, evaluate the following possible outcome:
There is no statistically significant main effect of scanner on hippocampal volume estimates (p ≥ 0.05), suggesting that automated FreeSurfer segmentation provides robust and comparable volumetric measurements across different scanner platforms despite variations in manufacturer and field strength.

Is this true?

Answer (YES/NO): NO